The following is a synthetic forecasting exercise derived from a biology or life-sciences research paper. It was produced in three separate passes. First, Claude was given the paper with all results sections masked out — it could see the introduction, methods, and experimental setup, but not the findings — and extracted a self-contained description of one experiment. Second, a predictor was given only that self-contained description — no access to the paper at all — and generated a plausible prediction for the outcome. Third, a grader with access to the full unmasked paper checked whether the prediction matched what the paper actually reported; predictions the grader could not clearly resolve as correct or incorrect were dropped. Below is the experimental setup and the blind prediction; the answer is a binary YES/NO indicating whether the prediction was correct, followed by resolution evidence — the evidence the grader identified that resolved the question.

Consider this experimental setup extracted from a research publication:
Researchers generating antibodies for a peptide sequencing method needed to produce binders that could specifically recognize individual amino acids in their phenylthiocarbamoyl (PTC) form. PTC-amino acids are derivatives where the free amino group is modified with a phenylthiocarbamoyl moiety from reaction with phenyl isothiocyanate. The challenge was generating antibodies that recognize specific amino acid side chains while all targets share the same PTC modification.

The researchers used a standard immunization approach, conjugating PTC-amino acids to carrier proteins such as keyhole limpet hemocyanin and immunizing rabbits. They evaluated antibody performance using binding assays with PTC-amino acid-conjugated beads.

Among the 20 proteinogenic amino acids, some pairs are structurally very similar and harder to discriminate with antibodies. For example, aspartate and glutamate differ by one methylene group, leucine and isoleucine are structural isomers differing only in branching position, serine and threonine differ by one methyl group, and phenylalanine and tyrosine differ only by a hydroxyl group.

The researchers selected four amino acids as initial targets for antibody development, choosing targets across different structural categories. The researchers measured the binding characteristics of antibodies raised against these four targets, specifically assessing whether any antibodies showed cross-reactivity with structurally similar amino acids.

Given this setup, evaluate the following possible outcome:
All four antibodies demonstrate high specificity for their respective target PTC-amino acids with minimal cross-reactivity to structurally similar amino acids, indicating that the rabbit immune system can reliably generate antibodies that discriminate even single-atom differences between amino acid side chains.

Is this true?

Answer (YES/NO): NO